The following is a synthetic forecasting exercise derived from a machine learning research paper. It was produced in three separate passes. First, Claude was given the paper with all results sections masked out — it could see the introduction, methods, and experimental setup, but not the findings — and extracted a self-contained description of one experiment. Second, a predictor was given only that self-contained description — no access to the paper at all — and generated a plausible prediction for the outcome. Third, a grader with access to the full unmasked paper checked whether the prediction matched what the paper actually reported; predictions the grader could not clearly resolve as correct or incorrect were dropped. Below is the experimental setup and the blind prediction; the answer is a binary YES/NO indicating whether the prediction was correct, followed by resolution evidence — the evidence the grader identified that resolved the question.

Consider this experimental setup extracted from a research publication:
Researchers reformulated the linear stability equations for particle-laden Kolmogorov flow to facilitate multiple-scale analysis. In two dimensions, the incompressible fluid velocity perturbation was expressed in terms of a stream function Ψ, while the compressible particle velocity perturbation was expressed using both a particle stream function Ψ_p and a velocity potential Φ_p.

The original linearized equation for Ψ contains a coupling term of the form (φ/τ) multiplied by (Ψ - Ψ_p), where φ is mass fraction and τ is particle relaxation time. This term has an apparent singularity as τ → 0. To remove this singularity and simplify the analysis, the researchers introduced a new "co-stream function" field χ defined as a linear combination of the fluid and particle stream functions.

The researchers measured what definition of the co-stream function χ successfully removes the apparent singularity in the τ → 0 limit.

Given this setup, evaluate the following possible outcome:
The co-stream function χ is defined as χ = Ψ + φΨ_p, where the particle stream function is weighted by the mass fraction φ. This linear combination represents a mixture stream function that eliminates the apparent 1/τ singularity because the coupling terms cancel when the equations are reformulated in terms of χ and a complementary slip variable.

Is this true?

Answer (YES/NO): YES